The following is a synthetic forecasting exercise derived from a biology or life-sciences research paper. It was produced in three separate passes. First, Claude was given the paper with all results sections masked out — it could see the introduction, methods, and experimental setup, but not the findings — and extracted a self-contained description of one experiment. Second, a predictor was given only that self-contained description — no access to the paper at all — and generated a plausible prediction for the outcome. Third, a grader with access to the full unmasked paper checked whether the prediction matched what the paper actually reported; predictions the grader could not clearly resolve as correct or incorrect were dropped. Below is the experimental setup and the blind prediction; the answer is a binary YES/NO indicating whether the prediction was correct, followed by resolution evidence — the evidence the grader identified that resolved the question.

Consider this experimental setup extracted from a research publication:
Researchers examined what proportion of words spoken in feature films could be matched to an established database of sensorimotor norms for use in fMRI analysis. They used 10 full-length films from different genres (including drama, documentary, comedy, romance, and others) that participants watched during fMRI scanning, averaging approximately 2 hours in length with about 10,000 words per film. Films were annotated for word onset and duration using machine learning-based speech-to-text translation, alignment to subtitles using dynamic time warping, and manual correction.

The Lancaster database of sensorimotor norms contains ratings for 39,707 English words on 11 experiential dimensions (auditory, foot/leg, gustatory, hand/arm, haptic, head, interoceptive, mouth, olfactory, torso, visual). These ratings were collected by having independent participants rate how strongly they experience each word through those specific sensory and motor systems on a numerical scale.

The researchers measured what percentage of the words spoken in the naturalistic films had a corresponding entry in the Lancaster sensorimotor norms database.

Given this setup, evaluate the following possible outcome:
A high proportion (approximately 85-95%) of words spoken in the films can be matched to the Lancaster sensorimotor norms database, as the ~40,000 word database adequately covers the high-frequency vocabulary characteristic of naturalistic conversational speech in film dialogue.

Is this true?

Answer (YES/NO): YES